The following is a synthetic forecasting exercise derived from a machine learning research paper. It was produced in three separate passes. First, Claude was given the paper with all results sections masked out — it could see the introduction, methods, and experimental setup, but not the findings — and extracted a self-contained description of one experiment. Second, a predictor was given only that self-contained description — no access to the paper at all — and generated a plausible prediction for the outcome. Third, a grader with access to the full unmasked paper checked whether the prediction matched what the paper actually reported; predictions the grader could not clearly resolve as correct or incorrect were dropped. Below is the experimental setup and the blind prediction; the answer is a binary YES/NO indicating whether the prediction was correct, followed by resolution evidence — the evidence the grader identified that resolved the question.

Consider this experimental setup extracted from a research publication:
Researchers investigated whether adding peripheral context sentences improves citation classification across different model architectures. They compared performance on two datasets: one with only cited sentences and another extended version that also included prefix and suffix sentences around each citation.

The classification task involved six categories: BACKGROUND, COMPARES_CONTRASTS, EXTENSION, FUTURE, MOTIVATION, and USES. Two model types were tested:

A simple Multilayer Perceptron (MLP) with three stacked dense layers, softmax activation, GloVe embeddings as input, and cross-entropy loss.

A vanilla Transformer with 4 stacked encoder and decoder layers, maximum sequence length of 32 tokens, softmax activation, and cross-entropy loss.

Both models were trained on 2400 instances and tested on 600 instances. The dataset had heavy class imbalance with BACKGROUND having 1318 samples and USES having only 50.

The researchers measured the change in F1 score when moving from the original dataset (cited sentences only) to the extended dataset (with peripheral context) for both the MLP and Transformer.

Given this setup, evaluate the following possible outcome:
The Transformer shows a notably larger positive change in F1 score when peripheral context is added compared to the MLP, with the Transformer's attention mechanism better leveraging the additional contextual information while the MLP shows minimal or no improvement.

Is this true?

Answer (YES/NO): NO